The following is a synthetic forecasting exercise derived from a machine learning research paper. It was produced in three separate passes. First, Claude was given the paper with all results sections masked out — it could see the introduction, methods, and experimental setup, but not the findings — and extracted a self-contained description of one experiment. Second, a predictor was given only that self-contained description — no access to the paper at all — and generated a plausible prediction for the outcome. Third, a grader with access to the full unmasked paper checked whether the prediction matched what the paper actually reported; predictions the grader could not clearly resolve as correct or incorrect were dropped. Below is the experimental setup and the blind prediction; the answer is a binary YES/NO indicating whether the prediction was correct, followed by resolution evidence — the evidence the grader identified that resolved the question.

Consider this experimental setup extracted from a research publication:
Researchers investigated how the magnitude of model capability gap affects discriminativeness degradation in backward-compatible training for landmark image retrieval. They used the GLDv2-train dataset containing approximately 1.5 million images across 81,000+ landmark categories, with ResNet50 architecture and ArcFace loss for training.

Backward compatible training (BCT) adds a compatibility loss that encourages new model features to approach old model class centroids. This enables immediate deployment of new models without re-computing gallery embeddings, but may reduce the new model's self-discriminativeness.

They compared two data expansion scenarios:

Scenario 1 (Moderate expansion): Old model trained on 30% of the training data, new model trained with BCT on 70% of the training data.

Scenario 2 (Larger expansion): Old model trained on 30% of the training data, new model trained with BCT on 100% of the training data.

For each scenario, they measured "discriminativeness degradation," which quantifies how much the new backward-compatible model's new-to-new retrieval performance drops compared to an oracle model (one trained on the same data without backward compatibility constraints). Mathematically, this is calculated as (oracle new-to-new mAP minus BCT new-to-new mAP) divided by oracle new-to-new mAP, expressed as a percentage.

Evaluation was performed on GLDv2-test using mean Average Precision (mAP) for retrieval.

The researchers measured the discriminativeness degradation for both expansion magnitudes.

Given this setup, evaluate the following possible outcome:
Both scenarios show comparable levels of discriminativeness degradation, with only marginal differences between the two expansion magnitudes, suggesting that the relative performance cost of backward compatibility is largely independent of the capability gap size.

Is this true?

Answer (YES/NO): NO